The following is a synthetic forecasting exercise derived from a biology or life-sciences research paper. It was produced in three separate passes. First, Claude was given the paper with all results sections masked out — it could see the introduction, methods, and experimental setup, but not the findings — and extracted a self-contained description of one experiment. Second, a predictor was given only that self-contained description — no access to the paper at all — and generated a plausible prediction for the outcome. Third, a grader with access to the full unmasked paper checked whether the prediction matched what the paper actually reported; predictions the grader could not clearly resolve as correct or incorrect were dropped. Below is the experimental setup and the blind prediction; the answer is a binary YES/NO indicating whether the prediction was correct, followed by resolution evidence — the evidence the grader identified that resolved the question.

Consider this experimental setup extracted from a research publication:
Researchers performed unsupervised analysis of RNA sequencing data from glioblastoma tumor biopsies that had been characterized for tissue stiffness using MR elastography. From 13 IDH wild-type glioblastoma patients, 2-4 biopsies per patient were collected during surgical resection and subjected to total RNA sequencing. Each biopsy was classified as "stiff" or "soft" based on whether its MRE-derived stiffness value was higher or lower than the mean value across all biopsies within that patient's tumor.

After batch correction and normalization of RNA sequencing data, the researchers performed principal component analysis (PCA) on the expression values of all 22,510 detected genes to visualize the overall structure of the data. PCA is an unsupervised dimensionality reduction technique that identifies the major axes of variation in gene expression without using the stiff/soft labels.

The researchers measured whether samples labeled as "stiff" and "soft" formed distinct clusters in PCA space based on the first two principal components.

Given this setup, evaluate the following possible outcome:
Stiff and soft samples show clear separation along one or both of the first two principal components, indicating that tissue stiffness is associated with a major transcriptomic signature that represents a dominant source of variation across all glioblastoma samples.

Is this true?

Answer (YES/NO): NO